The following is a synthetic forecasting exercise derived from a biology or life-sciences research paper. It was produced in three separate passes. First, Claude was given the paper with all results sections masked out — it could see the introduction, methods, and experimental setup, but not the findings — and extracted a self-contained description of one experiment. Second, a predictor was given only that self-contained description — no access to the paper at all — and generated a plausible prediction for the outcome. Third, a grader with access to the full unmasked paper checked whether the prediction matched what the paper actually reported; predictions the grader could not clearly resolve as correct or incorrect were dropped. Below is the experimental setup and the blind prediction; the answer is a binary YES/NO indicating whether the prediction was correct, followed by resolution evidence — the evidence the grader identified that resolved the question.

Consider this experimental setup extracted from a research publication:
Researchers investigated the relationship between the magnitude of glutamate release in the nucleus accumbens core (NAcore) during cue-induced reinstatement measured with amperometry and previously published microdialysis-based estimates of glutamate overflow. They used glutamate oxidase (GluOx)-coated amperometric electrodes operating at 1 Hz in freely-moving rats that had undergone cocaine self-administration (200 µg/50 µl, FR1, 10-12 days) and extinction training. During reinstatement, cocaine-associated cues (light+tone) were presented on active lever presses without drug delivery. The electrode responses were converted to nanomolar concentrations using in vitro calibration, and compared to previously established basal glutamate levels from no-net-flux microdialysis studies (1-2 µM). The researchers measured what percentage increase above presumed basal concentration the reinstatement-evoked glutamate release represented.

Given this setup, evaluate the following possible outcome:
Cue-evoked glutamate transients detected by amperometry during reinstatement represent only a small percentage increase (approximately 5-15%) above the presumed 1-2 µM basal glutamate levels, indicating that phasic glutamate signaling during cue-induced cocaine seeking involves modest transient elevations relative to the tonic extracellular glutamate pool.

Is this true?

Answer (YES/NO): NO